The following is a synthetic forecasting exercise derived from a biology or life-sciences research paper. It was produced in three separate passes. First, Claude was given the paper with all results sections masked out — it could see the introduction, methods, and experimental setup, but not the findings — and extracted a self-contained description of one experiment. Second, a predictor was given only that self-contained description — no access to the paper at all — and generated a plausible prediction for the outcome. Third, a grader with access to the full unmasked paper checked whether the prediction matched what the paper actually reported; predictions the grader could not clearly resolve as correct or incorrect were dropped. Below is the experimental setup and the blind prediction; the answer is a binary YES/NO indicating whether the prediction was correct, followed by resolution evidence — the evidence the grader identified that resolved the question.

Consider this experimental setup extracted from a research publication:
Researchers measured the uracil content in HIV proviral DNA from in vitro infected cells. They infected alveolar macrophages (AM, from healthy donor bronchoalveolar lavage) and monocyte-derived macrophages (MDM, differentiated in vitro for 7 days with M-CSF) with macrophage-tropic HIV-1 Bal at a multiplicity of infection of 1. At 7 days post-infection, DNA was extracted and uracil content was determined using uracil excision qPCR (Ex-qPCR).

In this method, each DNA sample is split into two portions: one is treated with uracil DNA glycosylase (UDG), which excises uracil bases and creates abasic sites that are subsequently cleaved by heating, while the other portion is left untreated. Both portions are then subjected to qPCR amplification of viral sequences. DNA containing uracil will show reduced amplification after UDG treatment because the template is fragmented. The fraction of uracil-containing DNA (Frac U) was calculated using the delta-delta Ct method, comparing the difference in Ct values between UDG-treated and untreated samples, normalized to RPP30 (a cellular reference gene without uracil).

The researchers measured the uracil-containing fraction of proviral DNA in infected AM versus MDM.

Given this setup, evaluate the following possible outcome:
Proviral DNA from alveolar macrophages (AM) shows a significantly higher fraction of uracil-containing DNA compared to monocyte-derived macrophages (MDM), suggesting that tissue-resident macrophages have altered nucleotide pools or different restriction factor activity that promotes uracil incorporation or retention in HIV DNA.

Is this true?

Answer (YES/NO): YES